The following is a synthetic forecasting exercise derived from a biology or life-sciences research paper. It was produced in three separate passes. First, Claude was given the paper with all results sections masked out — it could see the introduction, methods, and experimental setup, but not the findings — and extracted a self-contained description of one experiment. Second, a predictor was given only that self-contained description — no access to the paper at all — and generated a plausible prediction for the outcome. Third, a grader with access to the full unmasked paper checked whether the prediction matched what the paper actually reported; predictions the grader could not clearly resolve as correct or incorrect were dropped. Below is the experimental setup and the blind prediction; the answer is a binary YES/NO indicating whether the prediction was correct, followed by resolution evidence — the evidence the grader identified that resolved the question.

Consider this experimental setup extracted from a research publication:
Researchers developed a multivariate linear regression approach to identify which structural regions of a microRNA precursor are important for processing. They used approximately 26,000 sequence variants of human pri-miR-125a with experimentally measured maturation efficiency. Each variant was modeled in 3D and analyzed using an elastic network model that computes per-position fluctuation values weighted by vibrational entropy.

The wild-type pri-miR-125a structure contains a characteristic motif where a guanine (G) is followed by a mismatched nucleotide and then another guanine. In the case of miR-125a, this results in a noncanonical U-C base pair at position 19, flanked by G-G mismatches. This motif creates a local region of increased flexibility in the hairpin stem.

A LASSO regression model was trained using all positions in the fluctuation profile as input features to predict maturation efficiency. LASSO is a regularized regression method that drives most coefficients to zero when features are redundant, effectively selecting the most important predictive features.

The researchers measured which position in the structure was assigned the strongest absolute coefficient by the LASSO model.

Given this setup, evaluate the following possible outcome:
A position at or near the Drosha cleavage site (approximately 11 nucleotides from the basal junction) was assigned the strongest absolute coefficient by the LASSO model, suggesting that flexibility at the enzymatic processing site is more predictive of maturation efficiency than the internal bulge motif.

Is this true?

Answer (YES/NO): NO